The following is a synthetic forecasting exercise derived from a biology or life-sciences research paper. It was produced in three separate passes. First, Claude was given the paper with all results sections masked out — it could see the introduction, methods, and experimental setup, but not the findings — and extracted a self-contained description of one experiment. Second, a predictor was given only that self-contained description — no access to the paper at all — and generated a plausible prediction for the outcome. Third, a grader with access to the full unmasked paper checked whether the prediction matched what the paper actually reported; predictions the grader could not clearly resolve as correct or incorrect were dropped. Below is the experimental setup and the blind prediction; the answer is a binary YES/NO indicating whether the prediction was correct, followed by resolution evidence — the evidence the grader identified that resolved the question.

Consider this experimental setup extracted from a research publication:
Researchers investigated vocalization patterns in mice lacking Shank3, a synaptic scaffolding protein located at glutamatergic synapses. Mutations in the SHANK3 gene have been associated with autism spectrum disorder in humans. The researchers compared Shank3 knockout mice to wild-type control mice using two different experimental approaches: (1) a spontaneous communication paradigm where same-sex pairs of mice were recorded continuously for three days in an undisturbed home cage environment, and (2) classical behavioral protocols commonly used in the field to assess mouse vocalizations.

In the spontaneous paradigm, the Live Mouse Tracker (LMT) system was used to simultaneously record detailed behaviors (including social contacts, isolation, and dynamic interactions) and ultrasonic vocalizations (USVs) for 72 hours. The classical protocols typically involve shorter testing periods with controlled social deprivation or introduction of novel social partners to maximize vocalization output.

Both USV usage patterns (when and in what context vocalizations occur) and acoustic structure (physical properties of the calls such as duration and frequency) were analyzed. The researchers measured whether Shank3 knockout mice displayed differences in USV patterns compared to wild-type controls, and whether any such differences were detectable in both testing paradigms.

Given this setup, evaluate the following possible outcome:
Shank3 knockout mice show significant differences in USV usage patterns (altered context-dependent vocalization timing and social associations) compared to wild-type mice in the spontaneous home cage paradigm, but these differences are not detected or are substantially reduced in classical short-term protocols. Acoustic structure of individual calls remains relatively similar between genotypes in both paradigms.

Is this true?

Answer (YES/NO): NO